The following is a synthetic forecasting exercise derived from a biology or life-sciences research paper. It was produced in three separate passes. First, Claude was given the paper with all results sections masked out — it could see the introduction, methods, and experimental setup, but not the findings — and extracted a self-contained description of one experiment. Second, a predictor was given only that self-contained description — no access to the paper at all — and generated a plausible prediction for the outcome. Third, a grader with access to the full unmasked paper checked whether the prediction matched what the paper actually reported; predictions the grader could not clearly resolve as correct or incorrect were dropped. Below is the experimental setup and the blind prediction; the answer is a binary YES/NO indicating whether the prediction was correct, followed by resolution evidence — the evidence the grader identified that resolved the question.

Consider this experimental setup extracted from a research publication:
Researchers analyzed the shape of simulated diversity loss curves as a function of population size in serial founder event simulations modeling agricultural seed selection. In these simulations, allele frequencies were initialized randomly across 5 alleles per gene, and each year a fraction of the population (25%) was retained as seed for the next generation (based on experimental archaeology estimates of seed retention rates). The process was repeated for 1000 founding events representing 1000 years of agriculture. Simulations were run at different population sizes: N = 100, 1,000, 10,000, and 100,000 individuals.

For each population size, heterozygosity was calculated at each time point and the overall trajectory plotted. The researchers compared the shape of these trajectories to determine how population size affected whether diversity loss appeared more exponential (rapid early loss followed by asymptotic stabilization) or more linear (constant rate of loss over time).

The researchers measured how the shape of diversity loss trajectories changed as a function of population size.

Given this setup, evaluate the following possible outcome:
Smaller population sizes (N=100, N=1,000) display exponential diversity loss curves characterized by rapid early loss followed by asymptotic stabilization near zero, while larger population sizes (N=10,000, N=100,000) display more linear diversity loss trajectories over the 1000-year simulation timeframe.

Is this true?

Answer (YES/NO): YES